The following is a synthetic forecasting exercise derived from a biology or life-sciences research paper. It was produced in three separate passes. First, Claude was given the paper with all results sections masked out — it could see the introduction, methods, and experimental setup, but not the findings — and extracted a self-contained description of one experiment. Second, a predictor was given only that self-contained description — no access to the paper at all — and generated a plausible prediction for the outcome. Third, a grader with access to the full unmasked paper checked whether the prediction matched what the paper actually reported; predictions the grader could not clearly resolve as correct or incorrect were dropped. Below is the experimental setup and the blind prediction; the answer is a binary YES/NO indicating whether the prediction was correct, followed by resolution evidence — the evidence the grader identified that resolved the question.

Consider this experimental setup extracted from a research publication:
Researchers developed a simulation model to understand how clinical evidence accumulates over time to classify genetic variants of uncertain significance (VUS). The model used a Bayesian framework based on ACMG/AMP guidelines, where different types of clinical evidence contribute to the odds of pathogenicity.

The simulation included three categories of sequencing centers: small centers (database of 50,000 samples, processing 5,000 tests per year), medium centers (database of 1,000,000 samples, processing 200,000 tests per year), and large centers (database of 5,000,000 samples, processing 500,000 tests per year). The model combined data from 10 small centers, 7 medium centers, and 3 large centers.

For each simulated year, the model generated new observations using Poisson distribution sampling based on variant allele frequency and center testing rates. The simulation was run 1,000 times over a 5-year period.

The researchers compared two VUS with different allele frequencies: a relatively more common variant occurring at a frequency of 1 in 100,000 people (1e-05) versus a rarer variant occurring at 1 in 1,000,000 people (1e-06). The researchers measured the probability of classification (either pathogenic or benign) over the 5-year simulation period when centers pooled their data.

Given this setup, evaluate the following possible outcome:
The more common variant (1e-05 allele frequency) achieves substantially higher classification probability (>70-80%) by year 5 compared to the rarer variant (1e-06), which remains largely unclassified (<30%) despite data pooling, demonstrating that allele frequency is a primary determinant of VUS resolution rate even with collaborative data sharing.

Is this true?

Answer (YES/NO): YES